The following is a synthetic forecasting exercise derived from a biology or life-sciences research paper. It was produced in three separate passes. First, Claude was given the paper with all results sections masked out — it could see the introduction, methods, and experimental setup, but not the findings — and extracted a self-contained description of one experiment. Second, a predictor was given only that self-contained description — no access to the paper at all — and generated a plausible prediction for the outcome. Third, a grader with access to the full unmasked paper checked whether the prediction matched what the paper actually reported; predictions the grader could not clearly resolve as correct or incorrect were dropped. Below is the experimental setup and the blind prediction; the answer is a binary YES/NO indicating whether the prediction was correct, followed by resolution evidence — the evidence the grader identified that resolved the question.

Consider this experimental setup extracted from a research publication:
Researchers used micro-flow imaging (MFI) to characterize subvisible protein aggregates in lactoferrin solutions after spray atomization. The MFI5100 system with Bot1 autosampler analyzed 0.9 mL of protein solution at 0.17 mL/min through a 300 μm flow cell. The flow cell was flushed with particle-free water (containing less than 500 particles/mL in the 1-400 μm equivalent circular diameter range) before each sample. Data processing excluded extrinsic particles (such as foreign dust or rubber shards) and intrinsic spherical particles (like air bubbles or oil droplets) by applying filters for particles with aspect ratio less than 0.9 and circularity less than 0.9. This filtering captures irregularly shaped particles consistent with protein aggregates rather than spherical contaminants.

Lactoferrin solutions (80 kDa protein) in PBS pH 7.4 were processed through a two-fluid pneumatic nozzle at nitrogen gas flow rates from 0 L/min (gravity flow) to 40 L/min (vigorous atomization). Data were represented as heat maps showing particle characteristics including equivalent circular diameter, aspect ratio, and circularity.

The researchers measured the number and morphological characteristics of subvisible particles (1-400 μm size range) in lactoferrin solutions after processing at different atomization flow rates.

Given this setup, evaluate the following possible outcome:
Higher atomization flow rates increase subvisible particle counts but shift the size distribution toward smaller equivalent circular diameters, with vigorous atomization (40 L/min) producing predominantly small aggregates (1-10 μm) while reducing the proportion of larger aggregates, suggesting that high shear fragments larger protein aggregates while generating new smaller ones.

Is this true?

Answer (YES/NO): NO